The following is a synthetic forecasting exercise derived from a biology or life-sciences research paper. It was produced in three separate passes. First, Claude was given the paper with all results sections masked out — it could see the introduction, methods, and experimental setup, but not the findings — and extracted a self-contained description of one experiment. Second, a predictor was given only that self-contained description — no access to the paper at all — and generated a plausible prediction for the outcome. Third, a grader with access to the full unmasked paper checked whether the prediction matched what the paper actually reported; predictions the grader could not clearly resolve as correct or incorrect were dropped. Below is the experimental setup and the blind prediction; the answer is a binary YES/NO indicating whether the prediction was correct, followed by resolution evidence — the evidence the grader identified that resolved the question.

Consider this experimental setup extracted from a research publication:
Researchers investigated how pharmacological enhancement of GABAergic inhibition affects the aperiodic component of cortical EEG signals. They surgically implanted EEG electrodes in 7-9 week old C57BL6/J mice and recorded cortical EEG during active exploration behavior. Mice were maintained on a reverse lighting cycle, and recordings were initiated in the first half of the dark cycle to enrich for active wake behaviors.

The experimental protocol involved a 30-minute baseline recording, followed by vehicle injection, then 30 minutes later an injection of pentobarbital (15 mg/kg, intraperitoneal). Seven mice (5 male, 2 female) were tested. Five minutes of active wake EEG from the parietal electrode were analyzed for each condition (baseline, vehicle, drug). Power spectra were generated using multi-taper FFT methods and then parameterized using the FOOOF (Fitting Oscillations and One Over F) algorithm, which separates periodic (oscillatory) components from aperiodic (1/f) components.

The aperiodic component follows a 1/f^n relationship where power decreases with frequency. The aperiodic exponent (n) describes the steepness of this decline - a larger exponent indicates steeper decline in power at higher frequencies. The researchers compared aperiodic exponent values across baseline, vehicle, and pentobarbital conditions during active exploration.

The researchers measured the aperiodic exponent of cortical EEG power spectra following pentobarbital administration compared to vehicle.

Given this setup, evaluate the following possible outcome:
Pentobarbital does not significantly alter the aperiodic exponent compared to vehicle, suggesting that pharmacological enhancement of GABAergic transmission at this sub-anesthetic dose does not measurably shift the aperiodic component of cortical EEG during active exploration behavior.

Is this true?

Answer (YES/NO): NO